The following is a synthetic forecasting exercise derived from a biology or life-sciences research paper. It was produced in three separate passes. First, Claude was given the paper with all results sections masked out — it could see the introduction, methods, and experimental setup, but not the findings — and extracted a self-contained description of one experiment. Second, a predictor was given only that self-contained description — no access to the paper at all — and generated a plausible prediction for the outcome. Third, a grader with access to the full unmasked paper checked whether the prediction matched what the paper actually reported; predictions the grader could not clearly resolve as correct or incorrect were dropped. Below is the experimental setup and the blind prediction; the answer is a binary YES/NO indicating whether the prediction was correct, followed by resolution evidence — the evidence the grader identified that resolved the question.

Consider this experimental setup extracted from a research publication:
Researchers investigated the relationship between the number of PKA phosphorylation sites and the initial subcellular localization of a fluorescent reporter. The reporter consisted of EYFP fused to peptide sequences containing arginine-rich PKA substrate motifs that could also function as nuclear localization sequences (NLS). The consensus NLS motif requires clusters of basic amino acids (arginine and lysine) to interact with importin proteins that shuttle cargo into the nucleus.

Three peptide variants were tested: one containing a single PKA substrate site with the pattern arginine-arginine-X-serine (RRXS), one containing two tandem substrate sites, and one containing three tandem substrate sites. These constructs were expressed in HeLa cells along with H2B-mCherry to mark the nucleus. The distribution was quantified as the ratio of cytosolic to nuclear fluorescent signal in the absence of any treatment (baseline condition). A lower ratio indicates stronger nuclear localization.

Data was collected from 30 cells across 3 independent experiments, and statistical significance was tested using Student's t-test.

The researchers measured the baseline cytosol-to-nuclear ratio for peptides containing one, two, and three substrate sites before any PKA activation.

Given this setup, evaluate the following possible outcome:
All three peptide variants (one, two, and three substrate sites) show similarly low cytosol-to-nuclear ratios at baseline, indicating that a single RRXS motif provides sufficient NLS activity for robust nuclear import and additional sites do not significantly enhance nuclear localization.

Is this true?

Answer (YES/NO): NO